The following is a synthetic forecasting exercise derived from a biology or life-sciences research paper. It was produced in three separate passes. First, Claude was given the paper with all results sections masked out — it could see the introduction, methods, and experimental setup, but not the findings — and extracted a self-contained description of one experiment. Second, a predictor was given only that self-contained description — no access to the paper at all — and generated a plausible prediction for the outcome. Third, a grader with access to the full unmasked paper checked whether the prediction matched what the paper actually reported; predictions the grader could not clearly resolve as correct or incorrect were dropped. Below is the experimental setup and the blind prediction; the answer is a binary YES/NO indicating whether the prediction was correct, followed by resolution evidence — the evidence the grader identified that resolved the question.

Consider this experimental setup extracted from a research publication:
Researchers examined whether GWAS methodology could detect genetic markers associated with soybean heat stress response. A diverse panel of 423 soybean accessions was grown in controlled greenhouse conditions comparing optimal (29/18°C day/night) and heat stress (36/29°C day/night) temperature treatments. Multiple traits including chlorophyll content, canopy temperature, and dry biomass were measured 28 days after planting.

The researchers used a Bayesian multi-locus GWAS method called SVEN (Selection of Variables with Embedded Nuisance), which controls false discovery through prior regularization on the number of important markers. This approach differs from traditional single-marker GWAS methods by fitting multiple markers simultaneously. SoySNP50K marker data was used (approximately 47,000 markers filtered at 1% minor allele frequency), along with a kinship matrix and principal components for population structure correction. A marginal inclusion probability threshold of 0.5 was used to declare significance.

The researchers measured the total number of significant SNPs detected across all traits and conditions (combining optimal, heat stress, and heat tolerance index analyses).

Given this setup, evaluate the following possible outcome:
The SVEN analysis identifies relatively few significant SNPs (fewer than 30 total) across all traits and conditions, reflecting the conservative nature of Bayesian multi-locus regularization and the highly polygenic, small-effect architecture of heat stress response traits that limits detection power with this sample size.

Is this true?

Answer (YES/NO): NO